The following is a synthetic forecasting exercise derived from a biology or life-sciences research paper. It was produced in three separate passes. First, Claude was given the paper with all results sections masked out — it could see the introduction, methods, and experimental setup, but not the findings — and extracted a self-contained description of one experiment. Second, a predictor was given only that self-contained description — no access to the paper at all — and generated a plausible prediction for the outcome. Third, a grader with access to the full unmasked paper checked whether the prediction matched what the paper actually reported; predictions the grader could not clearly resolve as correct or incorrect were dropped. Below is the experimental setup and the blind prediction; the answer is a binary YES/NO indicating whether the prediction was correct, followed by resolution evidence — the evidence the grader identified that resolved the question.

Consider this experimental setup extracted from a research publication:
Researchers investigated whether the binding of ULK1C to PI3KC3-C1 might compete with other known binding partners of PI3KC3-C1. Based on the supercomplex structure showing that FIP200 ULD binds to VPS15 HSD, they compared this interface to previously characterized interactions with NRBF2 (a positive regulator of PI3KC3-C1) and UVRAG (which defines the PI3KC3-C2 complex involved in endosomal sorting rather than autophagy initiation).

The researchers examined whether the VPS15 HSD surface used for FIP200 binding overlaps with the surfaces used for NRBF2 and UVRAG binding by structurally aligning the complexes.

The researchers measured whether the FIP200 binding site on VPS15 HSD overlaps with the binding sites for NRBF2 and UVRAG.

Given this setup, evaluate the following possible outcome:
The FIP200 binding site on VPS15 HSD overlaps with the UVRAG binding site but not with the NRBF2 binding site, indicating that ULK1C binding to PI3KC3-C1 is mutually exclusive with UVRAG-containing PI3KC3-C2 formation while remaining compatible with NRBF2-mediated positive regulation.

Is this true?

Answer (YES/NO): NO